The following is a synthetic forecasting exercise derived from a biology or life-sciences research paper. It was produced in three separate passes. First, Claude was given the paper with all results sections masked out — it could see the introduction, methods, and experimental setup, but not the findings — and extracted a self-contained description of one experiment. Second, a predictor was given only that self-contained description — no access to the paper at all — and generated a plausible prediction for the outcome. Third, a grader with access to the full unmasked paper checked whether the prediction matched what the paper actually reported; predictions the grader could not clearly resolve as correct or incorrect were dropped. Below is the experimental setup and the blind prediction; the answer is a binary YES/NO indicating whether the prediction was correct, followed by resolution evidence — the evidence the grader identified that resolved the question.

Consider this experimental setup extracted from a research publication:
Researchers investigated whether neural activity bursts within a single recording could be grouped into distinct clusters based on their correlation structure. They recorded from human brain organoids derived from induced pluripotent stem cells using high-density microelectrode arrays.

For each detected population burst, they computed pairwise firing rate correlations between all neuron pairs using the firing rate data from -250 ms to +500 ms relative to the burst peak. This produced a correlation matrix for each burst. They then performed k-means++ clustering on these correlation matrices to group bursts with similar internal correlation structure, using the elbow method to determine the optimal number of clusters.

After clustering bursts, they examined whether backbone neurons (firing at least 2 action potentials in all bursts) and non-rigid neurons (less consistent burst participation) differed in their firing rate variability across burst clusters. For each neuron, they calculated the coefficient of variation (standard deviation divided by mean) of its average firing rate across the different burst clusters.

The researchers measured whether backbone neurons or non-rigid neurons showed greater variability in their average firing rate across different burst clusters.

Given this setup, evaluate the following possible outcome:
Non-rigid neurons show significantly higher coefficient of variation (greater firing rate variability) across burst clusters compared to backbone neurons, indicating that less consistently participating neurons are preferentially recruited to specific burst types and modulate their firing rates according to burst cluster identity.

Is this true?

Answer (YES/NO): YES